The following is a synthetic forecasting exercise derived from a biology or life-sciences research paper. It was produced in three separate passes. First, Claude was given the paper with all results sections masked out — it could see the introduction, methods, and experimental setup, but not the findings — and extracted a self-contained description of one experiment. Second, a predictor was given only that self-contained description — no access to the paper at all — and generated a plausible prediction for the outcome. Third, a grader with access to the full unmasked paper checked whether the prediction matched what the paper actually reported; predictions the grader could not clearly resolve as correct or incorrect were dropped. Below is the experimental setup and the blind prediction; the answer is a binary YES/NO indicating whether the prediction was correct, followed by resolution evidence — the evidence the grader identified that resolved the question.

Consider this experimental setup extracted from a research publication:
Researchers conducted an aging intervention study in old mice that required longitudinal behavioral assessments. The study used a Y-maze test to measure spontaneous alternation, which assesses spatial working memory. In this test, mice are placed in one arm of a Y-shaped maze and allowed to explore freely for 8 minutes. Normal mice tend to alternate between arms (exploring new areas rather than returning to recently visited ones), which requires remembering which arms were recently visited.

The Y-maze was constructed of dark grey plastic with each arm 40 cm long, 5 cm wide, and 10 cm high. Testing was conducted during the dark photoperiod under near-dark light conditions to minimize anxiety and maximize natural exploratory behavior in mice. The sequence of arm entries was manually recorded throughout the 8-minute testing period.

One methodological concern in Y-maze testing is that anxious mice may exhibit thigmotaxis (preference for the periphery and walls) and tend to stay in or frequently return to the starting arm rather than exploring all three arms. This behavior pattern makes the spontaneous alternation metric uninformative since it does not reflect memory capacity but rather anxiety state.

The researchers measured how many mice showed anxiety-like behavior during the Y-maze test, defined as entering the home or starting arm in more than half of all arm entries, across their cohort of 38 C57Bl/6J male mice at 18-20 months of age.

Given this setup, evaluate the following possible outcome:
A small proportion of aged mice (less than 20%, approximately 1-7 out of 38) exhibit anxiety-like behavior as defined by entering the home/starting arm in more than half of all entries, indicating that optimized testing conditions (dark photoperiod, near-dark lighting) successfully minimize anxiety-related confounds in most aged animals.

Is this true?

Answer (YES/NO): YES